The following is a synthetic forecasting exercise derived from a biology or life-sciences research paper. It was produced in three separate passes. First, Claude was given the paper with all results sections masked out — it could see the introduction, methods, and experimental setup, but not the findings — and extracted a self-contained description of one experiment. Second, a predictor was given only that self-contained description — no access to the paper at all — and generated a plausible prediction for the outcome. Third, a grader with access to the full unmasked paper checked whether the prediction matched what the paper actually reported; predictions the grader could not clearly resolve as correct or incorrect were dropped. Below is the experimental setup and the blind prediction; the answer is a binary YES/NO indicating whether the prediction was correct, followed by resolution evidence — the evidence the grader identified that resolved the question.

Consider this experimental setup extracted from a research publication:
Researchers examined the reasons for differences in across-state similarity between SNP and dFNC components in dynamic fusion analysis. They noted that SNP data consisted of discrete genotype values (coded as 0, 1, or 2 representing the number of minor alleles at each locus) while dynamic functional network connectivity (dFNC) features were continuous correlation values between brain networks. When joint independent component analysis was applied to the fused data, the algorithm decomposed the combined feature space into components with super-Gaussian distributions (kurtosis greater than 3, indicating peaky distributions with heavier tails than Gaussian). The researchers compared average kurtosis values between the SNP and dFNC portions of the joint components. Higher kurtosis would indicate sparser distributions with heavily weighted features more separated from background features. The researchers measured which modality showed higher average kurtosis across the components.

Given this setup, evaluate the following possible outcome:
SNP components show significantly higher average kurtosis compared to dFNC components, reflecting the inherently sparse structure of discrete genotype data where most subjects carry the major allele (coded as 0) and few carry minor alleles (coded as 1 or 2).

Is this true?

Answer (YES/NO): YES